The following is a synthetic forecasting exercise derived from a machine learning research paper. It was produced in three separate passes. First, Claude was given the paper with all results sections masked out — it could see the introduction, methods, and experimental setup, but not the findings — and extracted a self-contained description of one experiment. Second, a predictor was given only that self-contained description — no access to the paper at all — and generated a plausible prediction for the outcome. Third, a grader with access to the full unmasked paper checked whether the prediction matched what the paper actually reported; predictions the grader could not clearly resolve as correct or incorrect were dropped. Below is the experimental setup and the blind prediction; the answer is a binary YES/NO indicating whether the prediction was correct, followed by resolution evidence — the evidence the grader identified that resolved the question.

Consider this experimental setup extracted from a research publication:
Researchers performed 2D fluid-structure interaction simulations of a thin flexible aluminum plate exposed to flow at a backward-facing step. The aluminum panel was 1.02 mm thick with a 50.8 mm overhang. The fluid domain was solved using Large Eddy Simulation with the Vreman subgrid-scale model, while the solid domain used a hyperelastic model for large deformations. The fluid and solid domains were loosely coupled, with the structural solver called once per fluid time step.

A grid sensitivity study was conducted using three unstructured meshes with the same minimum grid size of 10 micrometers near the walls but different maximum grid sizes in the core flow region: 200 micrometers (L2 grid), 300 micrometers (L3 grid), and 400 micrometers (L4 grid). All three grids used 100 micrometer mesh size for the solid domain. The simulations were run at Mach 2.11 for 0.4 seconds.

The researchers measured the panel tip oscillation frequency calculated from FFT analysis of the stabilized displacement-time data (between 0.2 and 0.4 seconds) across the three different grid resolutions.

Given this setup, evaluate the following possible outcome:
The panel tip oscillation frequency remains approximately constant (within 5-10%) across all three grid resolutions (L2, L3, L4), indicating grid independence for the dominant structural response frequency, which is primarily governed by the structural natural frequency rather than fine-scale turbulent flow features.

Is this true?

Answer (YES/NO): YES